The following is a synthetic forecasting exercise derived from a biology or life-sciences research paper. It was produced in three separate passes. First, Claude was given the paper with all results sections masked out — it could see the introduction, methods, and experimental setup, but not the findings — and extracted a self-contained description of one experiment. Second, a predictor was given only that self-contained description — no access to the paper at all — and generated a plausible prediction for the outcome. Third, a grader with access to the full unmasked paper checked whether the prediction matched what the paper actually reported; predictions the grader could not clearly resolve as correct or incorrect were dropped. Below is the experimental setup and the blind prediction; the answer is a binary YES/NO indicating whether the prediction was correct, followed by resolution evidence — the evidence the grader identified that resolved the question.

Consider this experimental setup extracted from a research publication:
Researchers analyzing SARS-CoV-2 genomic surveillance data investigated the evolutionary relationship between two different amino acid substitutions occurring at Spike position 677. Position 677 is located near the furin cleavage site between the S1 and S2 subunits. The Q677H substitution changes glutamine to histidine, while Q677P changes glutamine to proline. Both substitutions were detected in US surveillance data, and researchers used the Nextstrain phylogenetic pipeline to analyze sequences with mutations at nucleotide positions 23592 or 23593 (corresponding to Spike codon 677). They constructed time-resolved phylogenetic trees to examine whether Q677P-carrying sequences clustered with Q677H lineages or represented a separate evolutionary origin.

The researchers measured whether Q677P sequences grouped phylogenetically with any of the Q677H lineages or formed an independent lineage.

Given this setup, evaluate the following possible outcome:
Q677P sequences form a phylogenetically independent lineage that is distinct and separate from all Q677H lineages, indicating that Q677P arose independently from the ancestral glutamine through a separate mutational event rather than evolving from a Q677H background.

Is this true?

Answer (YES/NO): YES